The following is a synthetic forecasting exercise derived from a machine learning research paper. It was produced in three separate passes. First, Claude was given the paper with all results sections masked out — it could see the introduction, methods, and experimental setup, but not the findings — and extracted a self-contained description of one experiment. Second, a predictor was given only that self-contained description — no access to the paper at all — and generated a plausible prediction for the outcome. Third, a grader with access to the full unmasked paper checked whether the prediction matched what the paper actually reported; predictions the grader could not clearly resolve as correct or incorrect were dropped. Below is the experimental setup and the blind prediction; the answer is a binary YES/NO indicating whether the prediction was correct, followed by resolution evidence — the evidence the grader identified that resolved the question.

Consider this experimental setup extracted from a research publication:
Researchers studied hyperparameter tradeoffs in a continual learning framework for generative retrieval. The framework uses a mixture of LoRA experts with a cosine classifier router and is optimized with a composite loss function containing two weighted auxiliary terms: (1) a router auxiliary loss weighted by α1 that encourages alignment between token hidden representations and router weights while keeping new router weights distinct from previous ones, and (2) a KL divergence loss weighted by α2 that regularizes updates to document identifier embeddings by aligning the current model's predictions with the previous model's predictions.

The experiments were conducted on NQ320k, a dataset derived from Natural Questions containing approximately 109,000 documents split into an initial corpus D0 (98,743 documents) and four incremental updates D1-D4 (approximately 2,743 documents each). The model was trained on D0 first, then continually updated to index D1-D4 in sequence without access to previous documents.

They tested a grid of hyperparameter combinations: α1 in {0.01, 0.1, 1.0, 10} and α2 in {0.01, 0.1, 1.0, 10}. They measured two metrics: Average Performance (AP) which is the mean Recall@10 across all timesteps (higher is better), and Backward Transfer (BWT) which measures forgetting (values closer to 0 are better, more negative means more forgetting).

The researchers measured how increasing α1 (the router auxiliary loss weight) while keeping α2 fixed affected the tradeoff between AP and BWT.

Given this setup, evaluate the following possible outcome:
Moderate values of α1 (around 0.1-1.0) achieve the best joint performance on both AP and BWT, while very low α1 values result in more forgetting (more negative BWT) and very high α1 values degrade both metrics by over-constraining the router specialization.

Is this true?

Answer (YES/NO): NO